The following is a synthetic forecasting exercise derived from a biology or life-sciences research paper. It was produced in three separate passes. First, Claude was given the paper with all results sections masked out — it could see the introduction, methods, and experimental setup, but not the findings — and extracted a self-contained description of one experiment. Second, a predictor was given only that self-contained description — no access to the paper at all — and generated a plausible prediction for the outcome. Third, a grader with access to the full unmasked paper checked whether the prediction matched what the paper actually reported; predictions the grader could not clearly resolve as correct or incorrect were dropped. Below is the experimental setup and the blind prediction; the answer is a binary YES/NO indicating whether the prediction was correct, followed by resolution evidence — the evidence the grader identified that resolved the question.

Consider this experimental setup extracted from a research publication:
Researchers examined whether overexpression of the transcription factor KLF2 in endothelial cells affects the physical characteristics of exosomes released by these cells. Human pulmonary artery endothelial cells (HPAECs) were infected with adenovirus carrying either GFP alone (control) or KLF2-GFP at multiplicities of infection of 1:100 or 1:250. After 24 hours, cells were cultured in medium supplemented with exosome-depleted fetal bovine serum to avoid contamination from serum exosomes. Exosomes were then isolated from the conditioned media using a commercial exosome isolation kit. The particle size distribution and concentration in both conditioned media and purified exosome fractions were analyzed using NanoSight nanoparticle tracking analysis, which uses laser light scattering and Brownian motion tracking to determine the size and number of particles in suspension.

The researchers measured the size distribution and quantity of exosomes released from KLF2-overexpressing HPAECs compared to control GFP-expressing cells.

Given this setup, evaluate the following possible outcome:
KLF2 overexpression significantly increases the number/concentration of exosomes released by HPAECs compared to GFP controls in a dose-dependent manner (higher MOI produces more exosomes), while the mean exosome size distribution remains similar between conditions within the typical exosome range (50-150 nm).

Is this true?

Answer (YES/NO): NO